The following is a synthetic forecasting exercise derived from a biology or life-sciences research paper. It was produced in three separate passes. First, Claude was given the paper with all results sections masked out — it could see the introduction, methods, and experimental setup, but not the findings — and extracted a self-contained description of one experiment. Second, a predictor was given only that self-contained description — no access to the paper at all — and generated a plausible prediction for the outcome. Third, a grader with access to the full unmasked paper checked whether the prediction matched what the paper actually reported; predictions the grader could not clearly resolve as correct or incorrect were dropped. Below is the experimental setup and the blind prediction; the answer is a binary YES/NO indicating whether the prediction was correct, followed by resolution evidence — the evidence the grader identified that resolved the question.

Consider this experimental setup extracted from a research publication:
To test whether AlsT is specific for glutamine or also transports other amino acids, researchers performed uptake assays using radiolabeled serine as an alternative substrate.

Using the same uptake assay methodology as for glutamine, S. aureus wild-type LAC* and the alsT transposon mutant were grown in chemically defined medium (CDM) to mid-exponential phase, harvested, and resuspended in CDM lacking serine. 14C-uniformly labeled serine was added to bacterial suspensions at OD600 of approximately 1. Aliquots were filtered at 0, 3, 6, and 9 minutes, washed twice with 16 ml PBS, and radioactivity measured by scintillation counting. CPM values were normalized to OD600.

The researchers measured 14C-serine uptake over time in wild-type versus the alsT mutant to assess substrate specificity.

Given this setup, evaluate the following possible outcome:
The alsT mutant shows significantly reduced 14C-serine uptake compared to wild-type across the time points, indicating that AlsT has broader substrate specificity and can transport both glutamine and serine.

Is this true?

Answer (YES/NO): NO